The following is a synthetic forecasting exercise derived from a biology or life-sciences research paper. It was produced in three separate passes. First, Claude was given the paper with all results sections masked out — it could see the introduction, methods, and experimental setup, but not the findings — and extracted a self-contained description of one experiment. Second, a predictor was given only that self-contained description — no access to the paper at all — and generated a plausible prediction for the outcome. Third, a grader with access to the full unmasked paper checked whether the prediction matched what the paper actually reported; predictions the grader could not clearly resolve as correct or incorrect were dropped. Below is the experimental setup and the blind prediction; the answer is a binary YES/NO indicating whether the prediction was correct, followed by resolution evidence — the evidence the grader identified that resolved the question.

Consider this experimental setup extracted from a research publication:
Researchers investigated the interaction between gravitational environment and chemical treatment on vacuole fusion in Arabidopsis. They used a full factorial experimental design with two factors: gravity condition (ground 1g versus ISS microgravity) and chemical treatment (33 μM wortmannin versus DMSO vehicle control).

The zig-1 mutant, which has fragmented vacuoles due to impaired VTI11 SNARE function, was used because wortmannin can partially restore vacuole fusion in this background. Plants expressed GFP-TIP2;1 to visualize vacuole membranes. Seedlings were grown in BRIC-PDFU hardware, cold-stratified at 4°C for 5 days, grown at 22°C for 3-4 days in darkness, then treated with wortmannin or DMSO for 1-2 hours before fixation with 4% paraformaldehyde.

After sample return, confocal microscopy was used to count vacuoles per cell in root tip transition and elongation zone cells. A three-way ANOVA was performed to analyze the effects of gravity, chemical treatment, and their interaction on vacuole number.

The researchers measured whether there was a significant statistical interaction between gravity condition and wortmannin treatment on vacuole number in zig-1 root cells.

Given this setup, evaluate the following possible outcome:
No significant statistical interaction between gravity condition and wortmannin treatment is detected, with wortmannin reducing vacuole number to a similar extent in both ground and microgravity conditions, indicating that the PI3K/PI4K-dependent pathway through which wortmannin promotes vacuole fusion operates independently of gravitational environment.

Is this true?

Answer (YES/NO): NO